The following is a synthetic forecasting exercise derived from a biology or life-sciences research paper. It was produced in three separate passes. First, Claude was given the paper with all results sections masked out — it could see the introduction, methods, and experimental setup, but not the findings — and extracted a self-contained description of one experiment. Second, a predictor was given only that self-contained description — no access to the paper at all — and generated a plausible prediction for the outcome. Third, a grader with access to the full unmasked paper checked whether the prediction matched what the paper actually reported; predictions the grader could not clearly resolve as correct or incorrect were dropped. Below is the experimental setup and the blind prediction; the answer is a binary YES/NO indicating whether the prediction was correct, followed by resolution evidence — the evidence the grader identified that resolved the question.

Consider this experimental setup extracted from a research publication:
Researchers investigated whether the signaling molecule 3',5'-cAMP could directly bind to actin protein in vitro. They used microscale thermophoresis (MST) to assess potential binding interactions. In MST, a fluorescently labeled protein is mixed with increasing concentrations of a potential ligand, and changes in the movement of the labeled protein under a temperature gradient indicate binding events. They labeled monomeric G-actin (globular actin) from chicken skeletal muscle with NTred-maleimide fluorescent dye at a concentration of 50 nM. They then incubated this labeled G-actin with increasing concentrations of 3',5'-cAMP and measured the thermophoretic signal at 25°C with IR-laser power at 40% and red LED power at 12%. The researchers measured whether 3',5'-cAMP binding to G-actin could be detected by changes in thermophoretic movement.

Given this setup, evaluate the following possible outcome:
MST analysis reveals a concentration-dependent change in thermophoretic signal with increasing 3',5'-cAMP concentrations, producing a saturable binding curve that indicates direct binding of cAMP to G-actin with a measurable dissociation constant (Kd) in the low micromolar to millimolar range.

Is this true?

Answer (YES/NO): NO